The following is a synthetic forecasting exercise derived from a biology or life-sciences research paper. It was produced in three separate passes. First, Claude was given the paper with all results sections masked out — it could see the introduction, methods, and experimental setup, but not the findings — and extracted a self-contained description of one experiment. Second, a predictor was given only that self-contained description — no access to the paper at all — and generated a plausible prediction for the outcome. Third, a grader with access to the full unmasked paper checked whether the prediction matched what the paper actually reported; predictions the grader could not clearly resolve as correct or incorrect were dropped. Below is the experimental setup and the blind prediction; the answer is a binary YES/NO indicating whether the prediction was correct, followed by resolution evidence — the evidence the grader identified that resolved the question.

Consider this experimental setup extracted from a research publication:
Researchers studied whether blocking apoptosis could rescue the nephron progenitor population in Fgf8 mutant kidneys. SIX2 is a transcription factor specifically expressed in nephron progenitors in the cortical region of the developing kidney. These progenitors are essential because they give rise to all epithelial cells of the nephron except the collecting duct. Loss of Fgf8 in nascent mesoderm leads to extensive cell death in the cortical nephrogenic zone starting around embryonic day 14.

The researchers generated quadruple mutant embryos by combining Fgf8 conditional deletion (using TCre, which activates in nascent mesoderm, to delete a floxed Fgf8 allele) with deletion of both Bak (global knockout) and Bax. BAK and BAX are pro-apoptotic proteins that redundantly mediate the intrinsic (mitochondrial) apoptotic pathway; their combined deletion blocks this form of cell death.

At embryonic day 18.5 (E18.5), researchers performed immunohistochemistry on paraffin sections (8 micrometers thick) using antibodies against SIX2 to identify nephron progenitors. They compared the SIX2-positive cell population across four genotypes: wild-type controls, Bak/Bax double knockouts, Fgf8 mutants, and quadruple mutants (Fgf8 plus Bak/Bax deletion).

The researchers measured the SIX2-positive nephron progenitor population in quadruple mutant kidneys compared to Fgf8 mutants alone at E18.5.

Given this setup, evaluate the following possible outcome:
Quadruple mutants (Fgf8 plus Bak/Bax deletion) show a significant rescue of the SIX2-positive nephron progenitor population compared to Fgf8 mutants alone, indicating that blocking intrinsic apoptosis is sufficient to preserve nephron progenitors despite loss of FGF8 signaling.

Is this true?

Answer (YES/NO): YES